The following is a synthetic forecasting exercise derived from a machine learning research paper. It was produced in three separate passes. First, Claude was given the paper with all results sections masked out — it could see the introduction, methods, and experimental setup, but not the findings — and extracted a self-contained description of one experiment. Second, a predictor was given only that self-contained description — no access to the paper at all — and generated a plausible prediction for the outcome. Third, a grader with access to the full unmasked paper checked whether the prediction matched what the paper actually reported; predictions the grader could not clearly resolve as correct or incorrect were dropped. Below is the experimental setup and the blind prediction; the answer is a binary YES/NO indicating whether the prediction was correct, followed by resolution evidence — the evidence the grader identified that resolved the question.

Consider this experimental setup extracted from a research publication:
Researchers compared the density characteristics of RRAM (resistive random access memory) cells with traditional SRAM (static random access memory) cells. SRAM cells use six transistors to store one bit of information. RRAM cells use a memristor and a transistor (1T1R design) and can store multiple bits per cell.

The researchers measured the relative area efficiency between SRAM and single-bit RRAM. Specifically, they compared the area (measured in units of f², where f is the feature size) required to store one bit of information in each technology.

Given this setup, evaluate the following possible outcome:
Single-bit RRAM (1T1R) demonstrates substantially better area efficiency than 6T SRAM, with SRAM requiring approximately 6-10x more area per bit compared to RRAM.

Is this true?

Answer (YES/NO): NO